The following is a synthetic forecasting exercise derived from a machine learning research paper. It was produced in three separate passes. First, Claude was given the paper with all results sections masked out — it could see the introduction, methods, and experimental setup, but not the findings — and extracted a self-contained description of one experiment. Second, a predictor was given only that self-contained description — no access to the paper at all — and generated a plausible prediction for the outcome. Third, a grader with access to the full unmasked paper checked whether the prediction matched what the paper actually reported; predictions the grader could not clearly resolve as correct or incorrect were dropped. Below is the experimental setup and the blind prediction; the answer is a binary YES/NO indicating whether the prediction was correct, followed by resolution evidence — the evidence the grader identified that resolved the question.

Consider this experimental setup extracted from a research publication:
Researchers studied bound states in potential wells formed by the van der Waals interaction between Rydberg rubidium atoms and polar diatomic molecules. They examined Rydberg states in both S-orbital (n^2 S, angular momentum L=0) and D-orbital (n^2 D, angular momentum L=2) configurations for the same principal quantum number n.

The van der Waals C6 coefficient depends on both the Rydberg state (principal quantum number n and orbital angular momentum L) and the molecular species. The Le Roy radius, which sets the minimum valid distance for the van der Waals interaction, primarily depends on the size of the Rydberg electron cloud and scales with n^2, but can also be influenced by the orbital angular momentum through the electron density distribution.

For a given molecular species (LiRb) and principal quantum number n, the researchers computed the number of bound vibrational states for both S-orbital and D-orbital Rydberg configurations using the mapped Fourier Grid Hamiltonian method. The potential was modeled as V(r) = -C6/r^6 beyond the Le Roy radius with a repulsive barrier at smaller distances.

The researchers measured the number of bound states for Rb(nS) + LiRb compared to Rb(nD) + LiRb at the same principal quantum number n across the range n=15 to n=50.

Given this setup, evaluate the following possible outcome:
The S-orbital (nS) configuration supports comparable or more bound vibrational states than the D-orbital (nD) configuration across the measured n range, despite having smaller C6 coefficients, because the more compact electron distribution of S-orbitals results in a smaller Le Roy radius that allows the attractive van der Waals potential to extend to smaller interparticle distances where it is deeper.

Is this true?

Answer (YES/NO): NO